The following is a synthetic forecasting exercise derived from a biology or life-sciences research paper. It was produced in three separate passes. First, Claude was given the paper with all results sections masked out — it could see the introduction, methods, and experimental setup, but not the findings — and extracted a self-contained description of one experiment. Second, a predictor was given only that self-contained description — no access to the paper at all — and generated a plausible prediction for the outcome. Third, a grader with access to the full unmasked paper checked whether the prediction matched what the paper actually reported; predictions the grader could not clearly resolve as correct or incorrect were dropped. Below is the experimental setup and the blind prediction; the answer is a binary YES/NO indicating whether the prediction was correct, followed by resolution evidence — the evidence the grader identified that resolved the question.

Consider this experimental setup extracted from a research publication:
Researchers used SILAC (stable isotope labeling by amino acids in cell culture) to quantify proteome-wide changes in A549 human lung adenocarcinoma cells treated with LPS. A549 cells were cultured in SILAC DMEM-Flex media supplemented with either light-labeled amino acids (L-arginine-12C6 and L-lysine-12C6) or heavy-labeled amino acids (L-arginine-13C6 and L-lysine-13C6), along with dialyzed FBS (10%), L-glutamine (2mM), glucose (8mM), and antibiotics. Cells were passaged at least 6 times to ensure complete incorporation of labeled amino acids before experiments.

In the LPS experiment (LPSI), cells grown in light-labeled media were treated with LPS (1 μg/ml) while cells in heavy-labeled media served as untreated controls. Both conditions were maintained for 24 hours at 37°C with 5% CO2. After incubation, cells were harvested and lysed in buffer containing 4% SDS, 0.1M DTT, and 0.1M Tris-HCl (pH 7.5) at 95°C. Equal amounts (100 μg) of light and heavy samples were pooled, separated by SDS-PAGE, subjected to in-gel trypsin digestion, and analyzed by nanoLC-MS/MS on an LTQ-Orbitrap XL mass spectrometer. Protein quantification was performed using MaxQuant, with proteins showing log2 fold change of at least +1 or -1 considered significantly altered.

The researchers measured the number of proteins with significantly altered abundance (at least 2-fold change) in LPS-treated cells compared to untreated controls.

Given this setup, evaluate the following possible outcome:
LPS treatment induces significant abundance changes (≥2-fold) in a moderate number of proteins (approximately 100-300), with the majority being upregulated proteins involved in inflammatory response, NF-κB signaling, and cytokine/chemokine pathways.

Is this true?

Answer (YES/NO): NO